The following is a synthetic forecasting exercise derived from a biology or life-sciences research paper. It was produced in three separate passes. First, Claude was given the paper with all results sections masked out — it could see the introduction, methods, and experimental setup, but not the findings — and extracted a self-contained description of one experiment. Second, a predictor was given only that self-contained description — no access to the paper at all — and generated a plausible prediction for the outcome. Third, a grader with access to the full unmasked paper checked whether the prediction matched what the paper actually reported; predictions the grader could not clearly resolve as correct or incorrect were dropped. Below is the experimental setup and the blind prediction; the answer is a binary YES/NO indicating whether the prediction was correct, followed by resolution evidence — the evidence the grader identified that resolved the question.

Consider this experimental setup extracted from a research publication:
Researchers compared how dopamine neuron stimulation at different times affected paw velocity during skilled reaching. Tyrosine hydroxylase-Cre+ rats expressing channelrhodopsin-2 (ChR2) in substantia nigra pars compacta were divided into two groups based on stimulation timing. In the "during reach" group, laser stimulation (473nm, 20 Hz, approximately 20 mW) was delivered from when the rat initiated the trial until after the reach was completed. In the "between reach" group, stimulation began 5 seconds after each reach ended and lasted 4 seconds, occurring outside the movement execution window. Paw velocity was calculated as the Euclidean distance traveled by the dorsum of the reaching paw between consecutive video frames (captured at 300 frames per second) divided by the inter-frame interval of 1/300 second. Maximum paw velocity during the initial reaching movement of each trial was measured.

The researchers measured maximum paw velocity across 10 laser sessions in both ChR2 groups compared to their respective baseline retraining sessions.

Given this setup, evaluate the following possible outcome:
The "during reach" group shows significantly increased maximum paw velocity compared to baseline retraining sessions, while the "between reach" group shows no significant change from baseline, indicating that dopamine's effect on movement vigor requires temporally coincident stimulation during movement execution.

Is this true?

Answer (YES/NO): NO